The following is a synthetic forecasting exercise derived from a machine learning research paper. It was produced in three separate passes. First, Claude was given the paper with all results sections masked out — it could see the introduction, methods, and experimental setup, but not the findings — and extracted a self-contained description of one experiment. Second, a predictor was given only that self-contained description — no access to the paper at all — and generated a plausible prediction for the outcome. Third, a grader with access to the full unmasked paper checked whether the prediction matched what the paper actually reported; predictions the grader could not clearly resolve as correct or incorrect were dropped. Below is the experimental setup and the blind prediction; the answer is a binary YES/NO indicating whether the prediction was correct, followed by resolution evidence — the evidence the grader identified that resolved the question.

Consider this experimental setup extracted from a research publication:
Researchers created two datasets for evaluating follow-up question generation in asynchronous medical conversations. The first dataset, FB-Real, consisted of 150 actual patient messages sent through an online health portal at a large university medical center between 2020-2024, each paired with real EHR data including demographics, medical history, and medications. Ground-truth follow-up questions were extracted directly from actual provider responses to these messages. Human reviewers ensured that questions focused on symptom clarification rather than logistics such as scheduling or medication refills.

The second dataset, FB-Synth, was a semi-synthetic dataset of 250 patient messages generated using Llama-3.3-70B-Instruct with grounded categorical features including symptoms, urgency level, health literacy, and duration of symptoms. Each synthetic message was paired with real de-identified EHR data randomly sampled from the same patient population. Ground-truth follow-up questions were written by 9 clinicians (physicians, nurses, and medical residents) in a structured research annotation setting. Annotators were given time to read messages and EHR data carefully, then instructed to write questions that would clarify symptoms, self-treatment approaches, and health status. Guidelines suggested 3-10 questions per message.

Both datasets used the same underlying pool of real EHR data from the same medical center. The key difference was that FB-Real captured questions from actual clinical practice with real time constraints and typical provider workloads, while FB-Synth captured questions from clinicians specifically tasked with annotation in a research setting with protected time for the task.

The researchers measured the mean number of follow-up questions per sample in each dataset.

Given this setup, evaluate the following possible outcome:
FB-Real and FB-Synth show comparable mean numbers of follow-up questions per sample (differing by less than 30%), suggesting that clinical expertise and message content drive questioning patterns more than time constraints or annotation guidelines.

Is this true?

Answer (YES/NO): NO